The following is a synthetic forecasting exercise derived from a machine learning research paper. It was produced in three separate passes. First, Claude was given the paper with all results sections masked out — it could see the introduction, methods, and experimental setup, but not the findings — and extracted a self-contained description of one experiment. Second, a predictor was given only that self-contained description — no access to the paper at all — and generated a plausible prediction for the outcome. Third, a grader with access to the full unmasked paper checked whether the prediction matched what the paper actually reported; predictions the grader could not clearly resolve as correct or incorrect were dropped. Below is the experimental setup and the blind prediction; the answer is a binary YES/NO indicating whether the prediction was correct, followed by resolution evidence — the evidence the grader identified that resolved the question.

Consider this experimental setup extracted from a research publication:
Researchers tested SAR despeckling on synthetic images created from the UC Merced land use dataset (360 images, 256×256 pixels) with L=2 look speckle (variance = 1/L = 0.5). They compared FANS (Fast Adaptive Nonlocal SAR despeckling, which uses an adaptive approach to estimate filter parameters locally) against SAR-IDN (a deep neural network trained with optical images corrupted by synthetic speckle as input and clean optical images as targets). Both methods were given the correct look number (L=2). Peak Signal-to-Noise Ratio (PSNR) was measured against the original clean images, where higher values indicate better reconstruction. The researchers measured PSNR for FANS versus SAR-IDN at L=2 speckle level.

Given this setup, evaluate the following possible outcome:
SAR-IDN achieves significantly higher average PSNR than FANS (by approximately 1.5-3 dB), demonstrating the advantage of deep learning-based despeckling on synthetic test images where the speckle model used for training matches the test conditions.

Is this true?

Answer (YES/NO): NO